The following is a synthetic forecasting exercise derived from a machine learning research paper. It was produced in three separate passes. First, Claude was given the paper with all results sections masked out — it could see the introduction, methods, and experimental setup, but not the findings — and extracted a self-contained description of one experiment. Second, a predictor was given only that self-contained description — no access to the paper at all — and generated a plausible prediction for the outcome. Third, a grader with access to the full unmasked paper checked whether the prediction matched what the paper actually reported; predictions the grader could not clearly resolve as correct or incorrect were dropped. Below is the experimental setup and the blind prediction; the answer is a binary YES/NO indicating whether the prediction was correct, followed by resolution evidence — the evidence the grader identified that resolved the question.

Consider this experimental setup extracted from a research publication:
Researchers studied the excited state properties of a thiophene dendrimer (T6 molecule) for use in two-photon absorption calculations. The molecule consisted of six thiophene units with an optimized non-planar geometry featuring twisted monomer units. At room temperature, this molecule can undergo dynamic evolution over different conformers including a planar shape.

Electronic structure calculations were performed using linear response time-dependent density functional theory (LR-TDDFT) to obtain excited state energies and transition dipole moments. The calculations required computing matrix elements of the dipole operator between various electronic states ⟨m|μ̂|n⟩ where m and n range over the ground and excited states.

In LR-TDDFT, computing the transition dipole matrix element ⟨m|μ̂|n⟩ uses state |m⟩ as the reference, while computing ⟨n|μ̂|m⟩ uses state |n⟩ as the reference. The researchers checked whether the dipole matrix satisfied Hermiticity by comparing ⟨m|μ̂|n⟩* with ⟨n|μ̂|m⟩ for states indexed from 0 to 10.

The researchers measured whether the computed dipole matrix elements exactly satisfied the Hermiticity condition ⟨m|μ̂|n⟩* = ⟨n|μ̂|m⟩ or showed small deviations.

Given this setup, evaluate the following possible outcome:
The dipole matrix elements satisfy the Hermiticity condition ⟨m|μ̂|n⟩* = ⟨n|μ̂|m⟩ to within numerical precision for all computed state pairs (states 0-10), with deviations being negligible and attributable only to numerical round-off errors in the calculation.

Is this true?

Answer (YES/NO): NO